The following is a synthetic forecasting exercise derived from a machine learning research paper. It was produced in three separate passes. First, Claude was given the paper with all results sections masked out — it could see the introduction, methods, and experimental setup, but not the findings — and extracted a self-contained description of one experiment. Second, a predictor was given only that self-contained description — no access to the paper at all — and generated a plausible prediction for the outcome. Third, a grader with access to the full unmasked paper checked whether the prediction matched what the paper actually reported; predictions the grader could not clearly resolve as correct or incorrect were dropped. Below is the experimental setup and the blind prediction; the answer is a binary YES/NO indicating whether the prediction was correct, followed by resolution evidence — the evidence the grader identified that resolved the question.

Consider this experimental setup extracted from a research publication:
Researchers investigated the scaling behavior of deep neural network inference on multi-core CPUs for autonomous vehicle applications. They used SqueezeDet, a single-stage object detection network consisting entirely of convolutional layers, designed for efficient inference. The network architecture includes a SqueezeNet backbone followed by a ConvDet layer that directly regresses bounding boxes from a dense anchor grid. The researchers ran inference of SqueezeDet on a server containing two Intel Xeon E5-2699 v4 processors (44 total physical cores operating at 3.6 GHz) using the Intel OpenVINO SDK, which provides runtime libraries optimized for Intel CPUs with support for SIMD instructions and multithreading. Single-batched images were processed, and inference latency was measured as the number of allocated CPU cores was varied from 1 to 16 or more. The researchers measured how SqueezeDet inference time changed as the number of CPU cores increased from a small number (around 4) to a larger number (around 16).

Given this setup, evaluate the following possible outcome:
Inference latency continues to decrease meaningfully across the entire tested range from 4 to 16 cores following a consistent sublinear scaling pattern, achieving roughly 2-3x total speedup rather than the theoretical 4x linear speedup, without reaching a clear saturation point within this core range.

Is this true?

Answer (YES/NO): NO